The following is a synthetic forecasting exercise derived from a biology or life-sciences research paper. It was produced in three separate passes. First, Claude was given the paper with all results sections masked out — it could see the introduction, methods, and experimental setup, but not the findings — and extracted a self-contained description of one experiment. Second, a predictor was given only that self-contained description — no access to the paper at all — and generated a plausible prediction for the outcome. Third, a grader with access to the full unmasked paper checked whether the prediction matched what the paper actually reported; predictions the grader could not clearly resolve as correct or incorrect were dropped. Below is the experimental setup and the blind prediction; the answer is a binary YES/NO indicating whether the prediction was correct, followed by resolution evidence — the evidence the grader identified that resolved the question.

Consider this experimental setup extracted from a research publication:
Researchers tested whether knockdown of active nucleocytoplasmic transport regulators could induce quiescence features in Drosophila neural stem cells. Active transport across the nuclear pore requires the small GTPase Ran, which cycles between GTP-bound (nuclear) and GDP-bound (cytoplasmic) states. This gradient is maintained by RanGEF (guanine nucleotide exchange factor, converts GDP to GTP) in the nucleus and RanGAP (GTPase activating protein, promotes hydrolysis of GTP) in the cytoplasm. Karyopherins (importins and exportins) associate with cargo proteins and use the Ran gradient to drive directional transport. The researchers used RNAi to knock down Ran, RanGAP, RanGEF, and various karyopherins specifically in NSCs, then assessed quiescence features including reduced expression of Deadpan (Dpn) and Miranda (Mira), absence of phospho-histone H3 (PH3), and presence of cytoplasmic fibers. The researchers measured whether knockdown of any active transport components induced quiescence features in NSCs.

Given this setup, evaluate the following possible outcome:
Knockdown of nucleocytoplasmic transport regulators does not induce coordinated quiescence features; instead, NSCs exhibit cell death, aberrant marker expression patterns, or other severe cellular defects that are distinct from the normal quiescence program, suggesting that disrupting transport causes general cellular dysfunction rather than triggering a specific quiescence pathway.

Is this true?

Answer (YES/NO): NO